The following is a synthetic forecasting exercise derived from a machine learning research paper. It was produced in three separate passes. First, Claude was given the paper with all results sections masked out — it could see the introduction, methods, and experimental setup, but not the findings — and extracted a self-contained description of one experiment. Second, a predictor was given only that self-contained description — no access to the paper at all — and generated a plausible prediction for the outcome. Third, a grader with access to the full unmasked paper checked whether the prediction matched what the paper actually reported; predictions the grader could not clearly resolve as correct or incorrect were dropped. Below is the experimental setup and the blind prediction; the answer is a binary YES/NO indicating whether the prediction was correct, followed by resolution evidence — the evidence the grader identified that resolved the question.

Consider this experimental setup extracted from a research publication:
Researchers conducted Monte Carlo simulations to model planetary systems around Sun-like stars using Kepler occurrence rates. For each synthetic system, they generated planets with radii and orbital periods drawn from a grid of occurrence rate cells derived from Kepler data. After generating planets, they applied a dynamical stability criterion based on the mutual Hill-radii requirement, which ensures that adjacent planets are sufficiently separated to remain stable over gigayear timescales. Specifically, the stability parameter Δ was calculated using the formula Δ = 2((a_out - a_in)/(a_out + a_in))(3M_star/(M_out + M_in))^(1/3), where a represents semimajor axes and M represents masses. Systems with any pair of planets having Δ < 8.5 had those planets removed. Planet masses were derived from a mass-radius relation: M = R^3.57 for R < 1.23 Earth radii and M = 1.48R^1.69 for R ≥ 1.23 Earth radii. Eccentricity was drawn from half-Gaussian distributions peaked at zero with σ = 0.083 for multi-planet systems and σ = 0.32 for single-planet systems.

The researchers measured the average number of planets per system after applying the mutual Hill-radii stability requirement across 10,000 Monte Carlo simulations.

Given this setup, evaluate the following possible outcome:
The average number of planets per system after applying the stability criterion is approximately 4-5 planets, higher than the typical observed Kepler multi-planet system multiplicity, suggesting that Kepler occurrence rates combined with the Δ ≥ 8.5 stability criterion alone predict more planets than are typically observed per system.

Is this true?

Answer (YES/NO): NO